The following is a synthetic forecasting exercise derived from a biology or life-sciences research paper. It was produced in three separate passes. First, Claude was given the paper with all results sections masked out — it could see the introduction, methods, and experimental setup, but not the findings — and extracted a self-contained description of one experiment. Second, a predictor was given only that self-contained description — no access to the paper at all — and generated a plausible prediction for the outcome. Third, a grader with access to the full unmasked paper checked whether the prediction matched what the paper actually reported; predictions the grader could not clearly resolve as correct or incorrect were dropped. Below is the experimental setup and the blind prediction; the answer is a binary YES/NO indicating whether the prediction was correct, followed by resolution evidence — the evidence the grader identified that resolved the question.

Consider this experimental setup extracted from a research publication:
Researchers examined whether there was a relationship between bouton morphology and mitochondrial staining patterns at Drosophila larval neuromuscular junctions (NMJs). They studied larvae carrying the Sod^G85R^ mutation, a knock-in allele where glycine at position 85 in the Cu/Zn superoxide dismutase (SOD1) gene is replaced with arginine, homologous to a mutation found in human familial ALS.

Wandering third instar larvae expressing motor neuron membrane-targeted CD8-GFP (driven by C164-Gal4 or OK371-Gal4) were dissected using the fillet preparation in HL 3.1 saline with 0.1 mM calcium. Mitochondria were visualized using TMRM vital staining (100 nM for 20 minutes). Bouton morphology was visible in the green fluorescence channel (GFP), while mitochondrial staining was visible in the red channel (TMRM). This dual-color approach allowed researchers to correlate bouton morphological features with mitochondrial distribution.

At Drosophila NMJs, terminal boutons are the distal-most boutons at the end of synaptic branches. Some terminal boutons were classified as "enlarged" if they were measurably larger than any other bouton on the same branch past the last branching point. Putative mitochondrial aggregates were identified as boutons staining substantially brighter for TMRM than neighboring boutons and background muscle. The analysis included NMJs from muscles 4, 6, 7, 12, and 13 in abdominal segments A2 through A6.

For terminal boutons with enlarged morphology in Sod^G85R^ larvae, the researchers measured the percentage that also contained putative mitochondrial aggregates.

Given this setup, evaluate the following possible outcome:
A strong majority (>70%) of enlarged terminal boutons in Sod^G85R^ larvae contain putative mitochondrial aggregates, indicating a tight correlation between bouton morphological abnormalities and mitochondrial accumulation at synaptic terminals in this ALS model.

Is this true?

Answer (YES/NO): YES